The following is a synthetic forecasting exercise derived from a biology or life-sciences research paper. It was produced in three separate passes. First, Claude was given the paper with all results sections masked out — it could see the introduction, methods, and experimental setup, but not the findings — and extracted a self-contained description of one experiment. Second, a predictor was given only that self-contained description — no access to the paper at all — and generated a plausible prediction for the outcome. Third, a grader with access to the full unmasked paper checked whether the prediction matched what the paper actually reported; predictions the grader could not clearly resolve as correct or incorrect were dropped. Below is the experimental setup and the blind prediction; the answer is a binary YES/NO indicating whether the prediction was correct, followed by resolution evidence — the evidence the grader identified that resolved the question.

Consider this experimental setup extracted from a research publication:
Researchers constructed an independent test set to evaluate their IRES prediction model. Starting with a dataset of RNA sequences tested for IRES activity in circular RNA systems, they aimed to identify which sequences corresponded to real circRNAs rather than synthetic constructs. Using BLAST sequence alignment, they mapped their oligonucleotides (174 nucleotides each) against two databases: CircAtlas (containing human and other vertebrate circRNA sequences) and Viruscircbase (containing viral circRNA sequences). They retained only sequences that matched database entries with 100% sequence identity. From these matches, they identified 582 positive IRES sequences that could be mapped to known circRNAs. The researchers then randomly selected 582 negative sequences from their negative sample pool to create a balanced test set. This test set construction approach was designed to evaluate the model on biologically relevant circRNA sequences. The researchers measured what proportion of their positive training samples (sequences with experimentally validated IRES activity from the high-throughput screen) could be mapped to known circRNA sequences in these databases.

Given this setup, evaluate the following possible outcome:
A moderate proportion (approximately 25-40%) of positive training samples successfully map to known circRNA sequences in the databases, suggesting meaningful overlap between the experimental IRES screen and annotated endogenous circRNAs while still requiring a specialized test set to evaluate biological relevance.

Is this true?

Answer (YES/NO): NO